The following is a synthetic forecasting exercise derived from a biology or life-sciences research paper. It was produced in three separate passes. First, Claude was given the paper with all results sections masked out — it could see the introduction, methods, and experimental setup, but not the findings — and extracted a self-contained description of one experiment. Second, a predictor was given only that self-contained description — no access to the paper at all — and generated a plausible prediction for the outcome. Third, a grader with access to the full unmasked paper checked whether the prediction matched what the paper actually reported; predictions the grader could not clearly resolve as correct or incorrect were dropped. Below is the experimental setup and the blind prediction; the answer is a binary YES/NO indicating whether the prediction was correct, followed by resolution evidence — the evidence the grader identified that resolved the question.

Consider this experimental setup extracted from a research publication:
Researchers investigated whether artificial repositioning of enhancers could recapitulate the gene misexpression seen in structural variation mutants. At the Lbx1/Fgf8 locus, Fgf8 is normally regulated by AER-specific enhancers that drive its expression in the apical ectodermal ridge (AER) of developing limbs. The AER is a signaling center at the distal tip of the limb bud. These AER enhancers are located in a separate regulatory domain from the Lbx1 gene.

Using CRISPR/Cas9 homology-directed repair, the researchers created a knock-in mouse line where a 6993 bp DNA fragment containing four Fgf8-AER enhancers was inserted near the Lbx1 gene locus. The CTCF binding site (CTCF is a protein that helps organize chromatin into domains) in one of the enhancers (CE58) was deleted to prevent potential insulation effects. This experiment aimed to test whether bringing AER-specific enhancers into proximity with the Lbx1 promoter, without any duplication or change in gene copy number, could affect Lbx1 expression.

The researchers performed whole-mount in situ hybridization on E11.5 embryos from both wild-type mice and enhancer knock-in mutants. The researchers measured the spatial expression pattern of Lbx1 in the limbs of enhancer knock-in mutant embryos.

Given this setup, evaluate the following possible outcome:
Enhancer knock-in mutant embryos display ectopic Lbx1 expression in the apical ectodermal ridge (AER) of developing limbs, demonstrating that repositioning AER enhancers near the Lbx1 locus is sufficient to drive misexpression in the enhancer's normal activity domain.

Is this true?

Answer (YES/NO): YES